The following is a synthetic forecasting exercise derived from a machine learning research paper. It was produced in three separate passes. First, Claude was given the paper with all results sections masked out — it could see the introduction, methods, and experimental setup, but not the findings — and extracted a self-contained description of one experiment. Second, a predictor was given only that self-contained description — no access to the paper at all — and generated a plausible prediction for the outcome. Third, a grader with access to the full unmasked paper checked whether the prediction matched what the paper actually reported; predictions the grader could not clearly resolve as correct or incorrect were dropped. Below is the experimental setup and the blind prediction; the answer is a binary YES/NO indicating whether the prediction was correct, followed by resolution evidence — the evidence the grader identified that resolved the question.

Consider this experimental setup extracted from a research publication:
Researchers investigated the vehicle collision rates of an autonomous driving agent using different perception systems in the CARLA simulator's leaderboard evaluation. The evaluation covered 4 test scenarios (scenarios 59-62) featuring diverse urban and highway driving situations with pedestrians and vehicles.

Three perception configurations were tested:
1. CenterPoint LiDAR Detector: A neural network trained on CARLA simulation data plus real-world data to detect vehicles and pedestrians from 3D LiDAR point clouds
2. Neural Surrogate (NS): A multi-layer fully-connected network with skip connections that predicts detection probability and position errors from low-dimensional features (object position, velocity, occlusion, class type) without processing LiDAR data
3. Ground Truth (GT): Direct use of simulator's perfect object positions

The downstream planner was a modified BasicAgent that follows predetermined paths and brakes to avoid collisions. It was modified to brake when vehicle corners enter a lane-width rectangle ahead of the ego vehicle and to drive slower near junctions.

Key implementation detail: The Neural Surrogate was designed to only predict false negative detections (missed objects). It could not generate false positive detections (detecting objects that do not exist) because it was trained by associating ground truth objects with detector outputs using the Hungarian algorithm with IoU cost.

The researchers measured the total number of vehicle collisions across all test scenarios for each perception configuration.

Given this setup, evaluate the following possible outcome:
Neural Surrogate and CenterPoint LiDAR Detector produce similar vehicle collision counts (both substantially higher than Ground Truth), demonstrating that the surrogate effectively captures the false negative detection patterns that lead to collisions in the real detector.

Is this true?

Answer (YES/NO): YES